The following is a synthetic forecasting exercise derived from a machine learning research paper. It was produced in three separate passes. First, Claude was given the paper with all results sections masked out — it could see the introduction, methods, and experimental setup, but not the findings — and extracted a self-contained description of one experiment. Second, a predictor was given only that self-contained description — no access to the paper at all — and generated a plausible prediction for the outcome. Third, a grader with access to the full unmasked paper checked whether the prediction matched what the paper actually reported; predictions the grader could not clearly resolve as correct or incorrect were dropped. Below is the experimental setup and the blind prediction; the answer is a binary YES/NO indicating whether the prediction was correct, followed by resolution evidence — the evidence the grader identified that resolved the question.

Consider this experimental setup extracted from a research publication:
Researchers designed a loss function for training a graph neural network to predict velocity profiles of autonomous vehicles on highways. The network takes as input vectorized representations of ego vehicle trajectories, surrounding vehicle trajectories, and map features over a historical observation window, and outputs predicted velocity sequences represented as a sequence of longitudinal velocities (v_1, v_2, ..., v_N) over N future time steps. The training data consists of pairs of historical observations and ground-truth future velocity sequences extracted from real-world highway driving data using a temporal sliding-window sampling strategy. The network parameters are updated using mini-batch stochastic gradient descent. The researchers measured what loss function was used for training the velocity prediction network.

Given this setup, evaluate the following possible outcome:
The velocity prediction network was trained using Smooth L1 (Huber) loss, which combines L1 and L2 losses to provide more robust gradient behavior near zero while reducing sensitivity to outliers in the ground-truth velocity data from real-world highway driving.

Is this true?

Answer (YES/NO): NO